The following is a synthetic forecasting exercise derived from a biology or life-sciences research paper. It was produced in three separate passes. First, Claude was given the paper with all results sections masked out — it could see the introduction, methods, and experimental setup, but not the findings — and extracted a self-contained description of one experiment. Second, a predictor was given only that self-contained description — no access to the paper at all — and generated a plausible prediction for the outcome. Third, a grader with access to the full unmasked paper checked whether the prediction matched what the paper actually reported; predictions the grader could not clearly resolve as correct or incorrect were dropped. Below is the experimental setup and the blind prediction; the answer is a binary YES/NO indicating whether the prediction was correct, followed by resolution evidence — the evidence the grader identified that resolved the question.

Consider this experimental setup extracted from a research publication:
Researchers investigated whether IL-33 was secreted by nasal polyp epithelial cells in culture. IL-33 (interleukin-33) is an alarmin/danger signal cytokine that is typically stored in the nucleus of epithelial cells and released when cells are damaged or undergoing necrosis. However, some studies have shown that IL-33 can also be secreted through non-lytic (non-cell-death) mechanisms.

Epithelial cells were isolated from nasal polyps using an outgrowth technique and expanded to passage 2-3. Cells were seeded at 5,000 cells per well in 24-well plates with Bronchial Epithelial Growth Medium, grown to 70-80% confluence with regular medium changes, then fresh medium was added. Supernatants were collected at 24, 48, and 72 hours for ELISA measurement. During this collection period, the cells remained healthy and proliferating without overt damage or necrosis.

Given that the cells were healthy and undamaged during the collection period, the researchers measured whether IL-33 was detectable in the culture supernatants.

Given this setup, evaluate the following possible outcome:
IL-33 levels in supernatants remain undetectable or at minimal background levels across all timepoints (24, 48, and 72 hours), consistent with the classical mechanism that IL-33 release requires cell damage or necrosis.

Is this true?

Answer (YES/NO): NO